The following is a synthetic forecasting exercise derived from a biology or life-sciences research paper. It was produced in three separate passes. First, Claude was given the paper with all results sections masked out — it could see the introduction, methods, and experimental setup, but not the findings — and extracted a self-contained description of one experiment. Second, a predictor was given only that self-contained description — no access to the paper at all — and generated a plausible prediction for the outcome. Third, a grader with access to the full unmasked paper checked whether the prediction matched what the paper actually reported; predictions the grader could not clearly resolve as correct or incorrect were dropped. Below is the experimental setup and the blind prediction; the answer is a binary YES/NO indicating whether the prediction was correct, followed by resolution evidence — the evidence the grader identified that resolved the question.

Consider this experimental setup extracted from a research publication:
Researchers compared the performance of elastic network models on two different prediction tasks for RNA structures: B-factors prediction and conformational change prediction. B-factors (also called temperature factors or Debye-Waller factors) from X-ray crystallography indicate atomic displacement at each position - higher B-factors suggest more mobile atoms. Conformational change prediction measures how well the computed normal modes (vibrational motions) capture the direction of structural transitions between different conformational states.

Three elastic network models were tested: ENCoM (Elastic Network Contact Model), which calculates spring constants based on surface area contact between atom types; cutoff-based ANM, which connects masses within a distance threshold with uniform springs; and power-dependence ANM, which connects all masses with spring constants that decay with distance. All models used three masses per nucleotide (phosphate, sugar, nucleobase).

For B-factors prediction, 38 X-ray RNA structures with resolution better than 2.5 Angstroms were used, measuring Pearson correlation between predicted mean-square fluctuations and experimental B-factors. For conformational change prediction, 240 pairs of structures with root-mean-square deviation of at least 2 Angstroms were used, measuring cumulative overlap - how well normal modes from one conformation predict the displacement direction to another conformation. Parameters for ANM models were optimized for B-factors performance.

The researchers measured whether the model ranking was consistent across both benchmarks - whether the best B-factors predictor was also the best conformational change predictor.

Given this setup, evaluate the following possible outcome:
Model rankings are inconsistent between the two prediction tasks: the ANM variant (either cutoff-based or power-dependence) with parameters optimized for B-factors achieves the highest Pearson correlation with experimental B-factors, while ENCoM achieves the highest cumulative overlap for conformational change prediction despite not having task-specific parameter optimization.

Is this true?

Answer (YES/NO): YES